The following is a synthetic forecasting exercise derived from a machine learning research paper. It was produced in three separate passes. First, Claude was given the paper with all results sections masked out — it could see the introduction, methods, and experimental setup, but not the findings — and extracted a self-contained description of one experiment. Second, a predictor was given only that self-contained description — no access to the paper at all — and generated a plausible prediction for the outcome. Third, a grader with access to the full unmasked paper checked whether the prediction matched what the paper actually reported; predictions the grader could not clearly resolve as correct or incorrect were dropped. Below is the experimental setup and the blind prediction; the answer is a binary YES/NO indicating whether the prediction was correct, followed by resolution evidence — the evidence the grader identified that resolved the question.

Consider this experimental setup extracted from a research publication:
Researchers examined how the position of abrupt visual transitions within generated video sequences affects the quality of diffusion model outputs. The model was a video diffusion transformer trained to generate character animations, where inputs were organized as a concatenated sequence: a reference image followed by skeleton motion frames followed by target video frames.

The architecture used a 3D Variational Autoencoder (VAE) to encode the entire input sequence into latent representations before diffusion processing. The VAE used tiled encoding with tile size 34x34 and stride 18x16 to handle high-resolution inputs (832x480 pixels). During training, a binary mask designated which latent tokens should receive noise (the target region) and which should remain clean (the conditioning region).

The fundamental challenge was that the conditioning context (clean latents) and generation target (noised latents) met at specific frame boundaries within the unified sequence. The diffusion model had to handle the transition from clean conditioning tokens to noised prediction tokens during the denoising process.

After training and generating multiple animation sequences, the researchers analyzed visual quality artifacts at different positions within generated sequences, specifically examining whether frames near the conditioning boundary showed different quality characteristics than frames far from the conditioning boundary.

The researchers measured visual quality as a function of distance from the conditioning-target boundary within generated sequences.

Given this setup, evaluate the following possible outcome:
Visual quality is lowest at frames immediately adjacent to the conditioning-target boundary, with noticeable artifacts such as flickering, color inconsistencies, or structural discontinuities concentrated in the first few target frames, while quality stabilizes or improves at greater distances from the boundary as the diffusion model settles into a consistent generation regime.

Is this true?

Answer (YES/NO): YES